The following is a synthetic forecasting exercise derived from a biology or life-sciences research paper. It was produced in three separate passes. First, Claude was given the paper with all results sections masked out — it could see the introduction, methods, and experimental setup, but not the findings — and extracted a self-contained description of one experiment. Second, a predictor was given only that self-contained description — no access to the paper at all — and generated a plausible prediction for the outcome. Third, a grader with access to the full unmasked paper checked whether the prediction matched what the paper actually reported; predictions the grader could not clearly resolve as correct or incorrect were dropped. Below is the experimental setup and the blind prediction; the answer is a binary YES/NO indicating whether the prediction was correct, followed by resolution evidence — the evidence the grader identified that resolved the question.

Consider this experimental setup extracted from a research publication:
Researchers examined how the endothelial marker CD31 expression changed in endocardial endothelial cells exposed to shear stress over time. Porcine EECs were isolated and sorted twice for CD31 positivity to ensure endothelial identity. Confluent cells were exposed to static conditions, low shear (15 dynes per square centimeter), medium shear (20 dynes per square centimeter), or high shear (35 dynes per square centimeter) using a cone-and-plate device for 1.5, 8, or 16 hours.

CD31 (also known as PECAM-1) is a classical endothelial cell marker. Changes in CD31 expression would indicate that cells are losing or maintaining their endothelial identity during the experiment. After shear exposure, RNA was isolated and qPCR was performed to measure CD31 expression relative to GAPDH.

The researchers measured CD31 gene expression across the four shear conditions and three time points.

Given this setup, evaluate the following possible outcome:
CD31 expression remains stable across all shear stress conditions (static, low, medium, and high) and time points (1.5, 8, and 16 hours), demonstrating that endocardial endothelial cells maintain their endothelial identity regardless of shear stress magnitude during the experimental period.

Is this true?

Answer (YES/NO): YES